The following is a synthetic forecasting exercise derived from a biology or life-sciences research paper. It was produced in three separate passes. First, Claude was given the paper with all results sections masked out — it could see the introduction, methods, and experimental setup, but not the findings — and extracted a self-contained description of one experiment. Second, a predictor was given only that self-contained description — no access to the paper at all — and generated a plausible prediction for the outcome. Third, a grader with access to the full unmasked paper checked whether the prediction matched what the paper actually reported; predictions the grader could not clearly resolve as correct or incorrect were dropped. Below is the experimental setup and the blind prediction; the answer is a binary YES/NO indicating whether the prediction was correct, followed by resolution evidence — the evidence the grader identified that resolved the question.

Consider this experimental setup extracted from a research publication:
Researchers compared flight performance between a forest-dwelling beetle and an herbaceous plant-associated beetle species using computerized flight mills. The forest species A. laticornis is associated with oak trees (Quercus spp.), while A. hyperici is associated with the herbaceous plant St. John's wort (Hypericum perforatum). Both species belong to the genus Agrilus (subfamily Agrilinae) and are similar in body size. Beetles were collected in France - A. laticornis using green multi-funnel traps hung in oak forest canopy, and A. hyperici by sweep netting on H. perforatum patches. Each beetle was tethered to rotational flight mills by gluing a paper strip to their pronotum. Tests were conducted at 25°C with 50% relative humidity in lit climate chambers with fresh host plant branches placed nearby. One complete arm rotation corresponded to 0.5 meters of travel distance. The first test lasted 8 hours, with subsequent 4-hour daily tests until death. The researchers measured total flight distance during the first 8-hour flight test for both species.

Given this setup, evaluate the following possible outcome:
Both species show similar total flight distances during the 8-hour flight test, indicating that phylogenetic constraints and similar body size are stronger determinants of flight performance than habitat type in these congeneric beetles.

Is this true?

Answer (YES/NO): NO